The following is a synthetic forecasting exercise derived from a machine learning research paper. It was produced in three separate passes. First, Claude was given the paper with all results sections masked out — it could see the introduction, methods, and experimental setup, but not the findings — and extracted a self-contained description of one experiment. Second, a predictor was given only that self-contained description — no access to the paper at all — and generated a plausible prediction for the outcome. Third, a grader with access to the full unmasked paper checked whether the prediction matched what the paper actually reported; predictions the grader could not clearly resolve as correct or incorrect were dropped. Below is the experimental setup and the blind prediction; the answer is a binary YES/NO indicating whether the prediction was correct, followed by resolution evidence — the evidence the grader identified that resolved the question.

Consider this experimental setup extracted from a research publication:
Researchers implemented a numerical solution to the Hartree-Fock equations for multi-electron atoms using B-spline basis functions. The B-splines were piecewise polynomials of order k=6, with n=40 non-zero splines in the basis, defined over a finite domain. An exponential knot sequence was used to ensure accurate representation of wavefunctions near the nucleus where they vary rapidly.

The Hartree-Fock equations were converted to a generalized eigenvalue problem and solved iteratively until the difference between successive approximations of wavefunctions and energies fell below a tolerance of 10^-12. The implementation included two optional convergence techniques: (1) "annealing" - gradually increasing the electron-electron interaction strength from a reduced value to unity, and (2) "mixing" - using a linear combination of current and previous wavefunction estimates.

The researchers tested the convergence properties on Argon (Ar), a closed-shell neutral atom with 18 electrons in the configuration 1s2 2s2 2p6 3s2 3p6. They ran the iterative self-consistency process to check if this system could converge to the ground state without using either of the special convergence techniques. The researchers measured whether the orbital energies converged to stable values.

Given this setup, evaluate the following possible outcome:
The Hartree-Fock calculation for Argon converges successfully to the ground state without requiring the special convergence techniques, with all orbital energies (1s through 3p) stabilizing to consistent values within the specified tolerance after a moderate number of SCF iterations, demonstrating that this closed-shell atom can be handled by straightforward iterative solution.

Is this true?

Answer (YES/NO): YES